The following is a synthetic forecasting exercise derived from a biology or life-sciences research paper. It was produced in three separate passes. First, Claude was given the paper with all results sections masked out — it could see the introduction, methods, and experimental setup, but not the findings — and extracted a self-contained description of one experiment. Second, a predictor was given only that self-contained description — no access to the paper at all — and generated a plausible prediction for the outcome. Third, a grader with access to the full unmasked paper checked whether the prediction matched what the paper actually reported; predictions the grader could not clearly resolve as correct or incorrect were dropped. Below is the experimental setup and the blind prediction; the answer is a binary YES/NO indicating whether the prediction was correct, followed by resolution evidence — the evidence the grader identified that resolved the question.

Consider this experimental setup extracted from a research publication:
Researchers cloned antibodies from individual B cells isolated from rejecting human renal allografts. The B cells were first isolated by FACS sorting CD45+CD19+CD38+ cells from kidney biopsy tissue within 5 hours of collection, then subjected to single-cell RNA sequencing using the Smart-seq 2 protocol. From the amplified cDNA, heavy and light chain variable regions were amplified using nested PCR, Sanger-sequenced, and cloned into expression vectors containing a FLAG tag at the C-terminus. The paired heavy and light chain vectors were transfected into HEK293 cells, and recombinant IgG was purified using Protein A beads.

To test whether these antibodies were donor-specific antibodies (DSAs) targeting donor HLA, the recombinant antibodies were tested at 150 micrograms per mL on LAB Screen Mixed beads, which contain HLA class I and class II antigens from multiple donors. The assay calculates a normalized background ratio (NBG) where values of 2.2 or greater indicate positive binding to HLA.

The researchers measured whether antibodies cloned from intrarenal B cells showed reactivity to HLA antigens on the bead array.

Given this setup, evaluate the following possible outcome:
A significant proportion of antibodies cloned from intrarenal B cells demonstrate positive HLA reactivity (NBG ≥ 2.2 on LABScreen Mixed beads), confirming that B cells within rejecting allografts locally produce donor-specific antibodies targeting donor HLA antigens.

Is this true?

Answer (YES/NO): NO